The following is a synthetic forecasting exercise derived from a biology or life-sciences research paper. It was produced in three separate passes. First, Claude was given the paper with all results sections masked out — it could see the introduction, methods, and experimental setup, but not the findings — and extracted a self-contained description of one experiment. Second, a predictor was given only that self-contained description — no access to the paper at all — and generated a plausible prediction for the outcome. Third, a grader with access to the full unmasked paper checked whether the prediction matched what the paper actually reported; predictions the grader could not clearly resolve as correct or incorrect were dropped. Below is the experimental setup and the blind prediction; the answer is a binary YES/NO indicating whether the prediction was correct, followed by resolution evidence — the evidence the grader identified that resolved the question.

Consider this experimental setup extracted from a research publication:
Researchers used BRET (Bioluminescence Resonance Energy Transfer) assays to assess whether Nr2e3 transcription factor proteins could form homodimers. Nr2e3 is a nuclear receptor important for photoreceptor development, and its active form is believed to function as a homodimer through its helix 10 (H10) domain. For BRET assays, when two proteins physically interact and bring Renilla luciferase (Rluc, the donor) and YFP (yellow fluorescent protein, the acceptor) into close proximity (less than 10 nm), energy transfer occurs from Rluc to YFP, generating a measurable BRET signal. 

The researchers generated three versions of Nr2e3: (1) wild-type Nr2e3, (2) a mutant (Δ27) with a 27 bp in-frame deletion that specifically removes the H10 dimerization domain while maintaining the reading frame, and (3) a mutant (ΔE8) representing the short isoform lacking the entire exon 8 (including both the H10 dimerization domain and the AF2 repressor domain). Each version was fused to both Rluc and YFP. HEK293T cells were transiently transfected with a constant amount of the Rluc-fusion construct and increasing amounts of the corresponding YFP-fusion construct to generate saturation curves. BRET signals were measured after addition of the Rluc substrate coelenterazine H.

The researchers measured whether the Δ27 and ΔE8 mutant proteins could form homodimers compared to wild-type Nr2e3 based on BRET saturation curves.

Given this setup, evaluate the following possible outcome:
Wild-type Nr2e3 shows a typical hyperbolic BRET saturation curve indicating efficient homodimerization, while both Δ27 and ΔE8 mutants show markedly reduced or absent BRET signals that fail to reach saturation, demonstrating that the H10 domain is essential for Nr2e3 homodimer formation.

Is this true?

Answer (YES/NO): YES